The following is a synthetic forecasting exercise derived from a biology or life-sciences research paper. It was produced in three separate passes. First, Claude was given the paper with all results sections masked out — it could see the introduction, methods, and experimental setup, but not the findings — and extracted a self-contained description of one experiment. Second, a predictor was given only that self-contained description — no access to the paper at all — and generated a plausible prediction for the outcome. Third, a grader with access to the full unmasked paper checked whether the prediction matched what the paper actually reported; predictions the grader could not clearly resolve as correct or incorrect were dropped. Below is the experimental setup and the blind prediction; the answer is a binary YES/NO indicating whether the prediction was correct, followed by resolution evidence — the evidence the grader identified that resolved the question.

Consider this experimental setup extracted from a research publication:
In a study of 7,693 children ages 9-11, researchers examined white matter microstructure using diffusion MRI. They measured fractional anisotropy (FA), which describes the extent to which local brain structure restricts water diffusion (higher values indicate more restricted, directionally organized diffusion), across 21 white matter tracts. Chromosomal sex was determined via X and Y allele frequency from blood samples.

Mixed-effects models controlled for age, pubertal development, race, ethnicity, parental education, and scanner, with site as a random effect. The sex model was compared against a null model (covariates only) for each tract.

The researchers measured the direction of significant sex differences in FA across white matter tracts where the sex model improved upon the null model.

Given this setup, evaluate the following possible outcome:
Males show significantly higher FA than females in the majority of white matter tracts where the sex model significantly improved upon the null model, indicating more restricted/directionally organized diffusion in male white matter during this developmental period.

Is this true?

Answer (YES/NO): NO